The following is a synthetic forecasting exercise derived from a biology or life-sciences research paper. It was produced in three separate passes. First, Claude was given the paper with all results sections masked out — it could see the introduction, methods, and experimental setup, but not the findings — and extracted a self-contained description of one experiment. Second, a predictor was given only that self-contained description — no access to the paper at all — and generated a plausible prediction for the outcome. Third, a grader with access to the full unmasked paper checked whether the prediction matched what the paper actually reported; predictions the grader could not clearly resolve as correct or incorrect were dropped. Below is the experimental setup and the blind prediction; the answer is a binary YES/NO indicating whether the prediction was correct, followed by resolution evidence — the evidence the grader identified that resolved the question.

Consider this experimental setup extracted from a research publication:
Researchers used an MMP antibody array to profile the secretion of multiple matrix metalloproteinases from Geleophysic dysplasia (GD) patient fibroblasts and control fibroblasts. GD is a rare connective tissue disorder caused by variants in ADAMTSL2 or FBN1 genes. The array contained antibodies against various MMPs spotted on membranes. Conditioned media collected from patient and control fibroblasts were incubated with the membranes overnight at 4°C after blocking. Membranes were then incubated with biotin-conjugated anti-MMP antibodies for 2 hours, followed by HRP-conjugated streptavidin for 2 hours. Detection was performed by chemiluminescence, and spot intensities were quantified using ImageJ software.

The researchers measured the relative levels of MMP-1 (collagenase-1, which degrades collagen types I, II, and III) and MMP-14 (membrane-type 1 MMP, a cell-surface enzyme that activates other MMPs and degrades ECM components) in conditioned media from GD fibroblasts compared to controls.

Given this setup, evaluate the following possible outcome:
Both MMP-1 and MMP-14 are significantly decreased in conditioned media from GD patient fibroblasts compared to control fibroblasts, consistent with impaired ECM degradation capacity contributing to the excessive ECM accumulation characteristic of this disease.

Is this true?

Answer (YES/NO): NO